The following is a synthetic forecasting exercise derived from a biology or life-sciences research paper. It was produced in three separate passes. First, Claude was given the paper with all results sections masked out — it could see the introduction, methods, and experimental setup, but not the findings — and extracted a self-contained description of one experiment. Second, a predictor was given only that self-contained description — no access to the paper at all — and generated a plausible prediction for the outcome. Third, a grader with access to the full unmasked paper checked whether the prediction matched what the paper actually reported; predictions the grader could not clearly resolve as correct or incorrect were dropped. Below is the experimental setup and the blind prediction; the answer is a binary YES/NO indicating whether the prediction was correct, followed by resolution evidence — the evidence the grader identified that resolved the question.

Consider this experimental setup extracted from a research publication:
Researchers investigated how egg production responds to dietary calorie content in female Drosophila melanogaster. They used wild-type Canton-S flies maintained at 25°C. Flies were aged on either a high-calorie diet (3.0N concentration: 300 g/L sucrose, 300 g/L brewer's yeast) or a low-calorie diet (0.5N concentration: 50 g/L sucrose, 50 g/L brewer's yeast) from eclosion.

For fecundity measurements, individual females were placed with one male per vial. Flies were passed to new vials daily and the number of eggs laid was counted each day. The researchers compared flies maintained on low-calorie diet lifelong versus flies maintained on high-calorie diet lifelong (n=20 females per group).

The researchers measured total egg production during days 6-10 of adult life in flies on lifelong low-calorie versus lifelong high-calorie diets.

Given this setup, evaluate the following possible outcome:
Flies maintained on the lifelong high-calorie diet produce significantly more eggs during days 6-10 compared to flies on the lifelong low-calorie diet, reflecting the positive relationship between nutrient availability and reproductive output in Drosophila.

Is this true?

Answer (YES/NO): YES